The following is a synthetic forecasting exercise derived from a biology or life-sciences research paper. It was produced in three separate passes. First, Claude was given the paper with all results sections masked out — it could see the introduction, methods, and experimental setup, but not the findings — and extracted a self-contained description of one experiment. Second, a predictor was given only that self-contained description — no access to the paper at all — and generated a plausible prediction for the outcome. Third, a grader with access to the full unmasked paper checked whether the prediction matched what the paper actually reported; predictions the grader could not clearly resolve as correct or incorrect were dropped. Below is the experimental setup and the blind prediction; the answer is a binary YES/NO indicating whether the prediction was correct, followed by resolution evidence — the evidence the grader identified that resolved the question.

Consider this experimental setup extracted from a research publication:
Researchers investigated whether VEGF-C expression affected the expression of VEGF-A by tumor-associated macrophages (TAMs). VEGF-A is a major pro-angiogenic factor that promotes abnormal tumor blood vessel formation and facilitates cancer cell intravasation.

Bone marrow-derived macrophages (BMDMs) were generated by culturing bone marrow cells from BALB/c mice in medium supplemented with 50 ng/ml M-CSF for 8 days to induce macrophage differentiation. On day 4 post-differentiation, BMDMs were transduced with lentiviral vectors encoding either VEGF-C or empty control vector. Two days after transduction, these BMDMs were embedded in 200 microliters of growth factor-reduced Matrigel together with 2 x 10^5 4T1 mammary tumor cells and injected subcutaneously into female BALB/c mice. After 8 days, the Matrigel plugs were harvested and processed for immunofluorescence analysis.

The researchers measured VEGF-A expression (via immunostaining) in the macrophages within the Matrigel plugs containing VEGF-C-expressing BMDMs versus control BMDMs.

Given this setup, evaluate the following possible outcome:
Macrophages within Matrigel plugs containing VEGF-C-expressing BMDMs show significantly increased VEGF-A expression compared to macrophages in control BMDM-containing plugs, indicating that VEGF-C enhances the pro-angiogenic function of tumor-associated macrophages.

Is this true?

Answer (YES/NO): NO